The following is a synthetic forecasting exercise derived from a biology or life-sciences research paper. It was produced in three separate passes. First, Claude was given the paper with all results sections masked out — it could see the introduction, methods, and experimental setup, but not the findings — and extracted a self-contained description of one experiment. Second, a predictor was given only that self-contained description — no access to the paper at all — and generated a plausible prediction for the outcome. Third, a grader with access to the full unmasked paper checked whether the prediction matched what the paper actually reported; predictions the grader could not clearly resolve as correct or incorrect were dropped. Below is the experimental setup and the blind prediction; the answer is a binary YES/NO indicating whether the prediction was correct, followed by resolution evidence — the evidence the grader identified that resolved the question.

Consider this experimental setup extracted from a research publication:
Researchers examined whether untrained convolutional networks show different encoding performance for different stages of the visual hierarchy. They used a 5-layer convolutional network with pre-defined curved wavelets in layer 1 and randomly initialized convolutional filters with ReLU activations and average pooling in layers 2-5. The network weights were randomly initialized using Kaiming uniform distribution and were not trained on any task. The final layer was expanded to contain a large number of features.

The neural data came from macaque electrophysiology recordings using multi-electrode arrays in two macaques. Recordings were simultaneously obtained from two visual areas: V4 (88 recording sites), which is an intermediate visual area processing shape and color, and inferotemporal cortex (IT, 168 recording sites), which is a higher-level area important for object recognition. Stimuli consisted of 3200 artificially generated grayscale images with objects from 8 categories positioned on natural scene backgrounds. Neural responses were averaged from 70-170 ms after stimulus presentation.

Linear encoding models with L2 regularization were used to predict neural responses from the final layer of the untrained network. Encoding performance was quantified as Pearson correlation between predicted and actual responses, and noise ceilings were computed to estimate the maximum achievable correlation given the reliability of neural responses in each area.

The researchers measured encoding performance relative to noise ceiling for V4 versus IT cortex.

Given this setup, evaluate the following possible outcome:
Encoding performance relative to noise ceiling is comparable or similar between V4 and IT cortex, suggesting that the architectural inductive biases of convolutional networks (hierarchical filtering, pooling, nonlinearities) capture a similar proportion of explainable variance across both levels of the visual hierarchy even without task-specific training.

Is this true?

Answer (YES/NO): YES